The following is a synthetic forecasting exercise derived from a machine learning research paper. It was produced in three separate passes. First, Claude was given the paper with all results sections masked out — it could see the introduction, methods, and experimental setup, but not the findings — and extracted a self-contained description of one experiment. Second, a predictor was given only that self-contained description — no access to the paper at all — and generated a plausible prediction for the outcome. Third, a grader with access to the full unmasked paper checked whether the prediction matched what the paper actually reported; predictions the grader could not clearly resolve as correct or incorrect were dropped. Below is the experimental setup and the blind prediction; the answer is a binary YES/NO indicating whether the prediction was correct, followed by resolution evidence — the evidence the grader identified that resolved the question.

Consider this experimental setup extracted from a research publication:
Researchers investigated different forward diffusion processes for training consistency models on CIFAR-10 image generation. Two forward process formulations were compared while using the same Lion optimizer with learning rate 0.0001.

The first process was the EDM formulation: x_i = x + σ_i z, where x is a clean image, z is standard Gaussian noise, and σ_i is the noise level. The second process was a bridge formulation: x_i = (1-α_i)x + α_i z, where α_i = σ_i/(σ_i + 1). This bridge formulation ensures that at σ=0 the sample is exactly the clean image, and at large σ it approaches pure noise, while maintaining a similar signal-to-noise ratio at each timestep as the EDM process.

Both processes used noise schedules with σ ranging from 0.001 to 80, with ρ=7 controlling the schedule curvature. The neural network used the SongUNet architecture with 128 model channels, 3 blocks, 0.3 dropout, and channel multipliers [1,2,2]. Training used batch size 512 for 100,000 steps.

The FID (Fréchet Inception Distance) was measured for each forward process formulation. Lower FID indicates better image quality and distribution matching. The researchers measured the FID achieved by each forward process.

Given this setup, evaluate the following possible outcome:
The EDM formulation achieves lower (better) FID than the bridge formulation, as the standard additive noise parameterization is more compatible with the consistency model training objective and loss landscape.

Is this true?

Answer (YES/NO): NO